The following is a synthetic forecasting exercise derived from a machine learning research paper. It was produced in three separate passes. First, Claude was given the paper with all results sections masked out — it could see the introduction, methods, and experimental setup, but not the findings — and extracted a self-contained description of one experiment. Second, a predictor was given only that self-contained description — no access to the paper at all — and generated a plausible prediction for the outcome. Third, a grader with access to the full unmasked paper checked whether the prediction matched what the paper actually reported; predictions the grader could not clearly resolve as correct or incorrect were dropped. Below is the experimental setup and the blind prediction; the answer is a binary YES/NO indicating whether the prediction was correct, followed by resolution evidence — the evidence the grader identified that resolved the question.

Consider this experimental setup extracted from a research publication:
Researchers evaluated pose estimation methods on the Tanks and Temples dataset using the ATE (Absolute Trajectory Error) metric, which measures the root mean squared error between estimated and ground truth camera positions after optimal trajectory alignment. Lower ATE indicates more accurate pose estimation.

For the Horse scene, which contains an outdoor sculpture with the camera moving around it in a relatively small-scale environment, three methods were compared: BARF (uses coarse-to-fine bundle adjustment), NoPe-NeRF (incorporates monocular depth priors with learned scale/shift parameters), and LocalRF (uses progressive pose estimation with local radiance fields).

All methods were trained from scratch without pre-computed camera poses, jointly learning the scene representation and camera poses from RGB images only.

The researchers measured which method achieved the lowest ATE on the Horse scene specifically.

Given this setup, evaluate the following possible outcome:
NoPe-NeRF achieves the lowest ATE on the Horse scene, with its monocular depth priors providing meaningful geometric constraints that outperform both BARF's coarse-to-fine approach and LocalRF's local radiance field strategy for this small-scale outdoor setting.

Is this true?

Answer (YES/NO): YES